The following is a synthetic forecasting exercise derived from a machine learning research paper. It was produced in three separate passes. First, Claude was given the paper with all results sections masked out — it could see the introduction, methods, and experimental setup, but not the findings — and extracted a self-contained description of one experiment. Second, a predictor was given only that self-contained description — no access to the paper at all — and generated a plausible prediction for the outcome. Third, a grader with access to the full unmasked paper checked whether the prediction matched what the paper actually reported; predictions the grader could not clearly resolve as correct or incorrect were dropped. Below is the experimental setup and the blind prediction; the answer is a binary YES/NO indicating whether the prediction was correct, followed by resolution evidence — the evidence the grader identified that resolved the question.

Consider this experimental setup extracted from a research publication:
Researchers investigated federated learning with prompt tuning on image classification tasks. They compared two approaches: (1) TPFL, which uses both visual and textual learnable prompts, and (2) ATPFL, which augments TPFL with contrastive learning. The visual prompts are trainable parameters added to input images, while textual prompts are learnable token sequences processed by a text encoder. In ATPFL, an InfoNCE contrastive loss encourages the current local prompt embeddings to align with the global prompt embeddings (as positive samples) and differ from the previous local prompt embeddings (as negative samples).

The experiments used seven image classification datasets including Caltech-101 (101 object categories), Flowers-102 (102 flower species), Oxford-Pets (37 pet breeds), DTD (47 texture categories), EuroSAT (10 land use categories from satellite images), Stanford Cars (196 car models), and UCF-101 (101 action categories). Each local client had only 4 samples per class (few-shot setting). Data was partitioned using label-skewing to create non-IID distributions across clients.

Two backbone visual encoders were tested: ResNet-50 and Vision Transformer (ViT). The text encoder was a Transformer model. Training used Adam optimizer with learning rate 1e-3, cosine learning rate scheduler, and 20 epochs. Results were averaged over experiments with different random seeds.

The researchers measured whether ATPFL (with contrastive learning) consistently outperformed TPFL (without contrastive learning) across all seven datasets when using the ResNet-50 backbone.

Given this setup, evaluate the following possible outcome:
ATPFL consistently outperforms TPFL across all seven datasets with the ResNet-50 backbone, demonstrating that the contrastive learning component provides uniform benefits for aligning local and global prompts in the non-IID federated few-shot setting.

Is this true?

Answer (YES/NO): NO